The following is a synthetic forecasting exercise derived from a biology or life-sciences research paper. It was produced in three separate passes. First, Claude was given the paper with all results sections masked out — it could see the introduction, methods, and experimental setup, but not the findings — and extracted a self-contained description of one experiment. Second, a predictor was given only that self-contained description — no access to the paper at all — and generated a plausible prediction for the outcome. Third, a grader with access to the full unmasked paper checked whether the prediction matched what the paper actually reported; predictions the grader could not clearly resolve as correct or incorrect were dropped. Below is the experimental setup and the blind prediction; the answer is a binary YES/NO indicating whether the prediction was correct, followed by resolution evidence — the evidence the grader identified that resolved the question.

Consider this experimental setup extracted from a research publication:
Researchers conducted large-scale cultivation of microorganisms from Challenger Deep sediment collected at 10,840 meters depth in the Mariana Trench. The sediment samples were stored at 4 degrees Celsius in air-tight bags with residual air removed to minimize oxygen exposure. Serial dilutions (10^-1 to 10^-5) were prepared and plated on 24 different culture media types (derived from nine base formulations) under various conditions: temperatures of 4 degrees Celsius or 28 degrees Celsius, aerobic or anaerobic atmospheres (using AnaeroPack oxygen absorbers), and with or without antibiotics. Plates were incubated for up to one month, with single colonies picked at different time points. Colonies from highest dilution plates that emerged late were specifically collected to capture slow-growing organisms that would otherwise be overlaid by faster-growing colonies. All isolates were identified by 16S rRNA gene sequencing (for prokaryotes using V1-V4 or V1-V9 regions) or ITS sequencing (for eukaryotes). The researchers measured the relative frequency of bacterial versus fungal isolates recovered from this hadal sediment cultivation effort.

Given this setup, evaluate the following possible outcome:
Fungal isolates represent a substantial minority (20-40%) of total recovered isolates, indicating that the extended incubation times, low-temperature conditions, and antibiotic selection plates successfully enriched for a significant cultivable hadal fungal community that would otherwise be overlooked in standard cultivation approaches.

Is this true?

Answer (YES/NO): NO